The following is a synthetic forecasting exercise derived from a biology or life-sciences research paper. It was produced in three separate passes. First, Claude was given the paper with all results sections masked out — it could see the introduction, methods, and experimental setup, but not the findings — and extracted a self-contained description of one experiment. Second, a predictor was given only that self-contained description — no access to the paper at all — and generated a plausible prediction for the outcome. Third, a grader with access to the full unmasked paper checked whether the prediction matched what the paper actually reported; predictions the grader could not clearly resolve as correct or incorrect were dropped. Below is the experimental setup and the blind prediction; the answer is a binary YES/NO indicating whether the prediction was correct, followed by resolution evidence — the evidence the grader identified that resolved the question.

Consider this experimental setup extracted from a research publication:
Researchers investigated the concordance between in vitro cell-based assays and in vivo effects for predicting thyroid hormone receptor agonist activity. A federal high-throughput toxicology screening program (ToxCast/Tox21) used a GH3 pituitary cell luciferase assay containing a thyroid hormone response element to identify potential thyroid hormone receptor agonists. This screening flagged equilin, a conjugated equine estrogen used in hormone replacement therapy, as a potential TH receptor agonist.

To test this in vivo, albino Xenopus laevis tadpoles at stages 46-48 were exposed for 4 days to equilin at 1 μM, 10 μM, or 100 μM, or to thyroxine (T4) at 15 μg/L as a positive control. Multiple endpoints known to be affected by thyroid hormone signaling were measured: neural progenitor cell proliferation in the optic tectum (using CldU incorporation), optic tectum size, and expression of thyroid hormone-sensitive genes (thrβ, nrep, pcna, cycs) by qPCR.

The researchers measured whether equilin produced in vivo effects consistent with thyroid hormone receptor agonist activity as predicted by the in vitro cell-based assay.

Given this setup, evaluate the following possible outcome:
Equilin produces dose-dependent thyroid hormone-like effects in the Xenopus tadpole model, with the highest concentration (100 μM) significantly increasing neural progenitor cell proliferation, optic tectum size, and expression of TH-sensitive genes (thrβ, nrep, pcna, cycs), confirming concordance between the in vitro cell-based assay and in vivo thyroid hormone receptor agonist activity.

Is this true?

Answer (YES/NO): NO